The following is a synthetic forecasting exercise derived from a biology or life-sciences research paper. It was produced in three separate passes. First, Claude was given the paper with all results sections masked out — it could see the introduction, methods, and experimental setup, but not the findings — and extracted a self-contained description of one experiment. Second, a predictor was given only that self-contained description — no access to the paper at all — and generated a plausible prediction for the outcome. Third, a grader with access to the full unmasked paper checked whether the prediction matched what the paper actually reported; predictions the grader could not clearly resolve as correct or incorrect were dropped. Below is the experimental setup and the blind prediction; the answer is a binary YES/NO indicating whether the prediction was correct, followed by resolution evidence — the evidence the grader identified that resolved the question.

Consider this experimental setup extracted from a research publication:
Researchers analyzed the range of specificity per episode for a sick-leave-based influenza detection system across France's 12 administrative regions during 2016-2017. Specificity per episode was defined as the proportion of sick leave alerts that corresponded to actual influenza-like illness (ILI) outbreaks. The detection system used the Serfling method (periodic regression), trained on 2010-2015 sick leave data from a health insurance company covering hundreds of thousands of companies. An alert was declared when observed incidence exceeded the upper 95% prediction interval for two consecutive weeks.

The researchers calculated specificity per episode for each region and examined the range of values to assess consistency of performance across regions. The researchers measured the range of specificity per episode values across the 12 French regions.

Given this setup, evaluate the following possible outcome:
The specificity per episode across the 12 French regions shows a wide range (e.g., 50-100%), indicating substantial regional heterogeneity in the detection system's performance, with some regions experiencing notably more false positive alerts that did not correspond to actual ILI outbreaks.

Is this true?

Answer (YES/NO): YES